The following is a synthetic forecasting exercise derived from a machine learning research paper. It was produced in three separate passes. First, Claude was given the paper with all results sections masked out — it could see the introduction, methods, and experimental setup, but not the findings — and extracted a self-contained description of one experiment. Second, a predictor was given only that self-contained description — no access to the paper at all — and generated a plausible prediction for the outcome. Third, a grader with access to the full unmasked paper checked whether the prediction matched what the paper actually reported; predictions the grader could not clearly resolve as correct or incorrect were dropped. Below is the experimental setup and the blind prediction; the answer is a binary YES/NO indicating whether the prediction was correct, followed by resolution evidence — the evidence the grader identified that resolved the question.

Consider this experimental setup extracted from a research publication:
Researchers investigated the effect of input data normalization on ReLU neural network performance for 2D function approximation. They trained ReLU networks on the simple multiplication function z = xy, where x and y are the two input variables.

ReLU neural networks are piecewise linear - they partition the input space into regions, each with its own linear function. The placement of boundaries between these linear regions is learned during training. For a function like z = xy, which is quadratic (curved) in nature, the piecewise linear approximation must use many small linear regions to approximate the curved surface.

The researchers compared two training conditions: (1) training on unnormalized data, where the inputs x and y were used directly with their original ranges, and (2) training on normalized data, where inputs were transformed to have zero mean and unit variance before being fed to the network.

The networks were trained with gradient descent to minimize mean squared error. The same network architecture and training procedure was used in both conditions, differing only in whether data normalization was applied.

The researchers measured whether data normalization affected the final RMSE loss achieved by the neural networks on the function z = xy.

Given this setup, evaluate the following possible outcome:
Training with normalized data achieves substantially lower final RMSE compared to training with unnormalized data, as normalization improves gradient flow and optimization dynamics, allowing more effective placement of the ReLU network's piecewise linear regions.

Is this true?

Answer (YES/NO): YES